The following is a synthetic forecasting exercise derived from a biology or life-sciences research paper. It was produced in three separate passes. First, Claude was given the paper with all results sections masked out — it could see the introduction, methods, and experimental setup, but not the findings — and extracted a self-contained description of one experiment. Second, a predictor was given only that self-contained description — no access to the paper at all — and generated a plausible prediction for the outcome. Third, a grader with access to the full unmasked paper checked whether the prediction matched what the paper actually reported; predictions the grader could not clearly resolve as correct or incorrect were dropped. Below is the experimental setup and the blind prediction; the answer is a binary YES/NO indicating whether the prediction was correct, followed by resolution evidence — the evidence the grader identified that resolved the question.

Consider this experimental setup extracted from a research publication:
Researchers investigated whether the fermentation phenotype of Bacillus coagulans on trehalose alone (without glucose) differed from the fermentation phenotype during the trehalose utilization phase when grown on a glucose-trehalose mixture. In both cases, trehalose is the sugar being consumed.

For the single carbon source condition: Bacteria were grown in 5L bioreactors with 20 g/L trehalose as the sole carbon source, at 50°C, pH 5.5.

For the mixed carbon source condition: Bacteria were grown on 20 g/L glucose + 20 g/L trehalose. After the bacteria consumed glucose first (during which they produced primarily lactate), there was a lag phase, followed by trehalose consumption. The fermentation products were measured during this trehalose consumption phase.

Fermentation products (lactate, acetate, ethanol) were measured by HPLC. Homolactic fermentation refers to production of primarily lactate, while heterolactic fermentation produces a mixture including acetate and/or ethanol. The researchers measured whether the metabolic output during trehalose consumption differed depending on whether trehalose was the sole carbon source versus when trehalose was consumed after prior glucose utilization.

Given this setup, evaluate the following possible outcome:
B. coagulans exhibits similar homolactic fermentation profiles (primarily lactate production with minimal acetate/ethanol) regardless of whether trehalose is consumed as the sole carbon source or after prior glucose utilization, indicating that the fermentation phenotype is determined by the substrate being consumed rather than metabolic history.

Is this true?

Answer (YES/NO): NO